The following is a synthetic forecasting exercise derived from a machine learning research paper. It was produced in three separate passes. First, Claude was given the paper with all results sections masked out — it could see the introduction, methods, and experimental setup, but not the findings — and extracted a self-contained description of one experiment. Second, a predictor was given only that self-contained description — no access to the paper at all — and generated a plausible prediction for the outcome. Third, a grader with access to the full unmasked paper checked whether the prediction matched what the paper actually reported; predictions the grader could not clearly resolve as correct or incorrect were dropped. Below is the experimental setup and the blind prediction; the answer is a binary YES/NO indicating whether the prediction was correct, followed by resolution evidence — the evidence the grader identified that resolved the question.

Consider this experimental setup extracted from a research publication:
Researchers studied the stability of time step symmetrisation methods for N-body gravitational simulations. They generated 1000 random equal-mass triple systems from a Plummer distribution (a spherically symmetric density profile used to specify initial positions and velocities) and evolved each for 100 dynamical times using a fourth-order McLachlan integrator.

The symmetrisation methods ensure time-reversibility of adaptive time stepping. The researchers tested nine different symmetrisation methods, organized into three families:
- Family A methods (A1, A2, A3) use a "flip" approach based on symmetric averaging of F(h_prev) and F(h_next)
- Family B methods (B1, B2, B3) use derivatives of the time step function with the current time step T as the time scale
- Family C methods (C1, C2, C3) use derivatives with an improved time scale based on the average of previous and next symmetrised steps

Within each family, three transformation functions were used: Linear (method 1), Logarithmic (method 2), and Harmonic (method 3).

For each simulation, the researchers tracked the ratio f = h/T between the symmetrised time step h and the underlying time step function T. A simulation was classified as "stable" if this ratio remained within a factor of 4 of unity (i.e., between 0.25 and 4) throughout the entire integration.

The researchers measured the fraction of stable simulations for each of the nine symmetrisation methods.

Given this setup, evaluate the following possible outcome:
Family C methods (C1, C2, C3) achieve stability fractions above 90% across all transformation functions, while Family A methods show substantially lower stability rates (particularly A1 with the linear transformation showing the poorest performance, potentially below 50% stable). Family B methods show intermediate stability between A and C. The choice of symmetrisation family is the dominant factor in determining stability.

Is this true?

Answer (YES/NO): NO